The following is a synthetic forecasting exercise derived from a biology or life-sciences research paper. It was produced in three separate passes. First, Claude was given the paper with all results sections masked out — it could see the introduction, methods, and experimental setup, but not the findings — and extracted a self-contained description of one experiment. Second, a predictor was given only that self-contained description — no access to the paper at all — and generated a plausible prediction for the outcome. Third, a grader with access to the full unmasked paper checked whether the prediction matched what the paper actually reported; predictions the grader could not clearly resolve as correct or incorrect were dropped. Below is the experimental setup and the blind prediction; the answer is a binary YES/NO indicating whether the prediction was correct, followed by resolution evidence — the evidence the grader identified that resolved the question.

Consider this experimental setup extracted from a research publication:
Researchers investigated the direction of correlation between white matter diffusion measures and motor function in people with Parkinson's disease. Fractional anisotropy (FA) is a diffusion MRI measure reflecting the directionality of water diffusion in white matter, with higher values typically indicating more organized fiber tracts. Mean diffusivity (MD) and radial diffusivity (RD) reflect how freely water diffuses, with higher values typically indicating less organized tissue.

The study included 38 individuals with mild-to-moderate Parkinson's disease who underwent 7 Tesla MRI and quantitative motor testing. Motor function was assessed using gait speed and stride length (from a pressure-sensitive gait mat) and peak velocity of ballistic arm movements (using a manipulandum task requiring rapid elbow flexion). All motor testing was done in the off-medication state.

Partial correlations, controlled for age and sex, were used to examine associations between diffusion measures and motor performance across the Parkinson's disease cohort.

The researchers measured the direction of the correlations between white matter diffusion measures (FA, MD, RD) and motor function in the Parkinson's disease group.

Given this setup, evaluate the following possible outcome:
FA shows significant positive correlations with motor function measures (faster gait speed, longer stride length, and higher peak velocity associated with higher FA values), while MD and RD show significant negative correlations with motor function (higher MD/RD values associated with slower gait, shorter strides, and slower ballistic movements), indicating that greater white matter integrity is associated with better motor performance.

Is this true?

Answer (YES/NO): YES